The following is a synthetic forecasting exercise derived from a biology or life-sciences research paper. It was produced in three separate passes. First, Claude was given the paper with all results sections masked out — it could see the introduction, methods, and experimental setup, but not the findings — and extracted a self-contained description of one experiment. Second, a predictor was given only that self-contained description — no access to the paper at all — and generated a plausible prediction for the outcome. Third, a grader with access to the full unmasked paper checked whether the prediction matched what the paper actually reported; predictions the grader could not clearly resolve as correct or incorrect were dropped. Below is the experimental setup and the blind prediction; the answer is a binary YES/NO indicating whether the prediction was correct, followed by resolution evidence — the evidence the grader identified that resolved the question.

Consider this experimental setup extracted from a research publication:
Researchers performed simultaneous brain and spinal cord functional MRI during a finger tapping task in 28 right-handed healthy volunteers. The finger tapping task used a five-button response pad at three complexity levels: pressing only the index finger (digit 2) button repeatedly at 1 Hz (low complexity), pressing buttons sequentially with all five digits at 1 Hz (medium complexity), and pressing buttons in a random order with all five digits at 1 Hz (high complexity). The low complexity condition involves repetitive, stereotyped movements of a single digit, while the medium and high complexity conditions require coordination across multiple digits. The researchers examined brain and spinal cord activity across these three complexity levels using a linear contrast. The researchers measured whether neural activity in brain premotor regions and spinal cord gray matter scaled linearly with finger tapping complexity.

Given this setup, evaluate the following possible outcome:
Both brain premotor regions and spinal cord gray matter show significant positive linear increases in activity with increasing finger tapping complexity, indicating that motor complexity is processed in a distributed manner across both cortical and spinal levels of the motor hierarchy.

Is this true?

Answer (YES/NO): YES